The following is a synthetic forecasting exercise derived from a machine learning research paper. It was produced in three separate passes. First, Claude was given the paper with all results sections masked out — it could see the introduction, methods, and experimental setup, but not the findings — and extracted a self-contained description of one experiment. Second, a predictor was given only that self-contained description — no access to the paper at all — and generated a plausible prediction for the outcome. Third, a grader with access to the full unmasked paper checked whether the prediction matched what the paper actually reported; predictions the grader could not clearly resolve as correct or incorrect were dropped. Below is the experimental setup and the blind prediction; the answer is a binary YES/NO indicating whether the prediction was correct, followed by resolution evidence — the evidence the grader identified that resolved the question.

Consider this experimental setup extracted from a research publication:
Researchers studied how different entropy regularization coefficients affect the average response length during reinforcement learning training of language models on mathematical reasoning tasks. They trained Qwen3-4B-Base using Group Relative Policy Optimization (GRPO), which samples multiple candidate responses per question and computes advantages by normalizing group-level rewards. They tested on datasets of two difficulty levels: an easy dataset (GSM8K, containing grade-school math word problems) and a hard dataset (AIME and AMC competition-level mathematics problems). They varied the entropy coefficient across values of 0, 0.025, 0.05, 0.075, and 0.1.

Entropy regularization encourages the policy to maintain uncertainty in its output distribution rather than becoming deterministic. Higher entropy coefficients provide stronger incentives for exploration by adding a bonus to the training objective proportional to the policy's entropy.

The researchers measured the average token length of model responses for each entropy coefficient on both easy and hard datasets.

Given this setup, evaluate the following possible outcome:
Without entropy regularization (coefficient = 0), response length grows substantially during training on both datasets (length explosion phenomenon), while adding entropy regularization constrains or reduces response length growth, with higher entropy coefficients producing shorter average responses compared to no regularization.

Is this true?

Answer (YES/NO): NO